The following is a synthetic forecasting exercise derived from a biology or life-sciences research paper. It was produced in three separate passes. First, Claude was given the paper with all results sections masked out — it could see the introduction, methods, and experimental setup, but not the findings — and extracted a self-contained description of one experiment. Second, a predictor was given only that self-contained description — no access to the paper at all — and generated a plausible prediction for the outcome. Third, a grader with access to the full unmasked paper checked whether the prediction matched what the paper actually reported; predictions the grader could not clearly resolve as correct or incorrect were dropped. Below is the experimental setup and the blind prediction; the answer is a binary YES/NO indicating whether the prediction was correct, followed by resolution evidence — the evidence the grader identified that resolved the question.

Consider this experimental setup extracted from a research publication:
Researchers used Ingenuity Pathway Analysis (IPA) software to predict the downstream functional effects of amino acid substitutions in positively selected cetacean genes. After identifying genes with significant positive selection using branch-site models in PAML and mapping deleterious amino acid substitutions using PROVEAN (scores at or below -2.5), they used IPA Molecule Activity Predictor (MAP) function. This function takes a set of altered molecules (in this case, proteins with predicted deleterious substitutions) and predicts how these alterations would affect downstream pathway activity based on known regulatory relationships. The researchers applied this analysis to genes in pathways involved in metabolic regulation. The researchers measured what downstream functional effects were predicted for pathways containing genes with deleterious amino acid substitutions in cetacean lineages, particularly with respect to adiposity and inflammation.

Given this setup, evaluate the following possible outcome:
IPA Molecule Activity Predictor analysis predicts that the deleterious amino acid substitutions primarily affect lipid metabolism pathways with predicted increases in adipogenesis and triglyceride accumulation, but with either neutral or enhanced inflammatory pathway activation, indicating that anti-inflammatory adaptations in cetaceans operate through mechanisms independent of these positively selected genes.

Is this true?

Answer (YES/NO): NO